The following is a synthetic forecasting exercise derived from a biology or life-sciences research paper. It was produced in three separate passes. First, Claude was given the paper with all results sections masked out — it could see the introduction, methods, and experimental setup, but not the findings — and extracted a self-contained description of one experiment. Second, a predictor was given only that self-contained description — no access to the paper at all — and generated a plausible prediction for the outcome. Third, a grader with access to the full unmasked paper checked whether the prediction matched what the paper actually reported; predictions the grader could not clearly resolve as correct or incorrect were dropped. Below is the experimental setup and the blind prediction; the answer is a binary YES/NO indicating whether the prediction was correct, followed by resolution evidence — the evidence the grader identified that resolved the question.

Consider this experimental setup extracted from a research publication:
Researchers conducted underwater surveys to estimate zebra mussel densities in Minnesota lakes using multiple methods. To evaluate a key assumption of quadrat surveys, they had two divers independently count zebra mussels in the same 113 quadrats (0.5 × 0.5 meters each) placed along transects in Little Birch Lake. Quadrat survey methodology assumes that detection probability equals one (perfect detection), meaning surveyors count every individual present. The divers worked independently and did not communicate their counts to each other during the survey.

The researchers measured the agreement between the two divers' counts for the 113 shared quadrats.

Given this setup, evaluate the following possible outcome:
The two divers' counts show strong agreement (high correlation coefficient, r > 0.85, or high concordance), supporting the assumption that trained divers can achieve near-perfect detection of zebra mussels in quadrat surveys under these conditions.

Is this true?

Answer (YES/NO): NO